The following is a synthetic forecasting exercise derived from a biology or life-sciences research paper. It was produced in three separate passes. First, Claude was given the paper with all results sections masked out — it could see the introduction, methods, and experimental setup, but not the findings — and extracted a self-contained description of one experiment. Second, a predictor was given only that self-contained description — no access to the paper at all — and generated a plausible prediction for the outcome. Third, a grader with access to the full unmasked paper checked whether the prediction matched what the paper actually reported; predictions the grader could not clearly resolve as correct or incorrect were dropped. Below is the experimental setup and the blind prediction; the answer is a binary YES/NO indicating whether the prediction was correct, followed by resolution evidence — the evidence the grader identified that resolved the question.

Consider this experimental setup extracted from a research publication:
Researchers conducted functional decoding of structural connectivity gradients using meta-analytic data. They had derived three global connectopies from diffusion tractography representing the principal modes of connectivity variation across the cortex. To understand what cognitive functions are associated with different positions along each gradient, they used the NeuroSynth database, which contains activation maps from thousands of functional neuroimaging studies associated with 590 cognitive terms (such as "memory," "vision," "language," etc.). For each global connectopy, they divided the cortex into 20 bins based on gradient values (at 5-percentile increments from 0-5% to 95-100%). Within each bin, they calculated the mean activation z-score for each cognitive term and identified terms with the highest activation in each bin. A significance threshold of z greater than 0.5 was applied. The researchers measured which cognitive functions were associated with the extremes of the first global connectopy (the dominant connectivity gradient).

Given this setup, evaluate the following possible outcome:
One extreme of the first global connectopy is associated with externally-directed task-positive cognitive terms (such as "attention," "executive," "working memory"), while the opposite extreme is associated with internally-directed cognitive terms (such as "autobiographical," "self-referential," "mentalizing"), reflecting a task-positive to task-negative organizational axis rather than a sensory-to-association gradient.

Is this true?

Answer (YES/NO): NO